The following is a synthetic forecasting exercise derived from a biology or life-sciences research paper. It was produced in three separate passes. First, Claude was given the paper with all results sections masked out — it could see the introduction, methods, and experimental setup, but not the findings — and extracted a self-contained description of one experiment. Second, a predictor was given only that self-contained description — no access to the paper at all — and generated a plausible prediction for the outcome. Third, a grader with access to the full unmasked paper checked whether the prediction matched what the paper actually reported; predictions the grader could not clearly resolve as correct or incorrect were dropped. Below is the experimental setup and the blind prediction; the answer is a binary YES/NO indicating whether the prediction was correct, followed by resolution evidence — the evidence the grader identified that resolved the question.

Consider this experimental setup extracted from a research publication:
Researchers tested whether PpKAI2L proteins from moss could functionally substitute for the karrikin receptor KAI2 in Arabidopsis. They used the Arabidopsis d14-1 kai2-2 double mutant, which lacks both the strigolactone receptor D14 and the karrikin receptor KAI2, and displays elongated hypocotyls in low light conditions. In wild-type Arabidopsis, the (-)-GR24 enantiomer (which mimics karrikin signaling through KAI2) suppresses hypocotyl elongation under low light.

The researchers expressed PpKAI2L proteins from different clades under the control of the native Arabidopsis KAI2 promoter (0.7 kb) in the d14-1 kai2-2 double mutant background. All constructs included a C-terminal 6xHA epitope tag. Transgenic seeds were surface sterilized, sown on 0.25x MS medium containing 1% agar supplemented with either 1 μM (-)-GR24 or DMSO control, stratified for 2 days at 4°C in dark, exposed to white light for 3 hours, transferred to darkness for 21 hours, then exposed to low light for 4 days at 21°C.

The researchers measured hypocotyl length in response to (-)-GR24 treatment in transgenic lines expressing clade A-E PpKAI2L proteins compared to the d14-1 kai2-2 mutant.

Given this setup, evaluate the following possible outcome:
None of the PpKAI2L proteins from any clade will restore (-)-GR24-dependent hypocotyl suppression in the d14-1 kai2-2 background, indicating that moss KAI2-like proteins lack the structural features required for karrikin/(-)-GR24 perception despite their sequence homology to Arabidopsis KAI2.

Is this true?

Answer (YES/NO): YES